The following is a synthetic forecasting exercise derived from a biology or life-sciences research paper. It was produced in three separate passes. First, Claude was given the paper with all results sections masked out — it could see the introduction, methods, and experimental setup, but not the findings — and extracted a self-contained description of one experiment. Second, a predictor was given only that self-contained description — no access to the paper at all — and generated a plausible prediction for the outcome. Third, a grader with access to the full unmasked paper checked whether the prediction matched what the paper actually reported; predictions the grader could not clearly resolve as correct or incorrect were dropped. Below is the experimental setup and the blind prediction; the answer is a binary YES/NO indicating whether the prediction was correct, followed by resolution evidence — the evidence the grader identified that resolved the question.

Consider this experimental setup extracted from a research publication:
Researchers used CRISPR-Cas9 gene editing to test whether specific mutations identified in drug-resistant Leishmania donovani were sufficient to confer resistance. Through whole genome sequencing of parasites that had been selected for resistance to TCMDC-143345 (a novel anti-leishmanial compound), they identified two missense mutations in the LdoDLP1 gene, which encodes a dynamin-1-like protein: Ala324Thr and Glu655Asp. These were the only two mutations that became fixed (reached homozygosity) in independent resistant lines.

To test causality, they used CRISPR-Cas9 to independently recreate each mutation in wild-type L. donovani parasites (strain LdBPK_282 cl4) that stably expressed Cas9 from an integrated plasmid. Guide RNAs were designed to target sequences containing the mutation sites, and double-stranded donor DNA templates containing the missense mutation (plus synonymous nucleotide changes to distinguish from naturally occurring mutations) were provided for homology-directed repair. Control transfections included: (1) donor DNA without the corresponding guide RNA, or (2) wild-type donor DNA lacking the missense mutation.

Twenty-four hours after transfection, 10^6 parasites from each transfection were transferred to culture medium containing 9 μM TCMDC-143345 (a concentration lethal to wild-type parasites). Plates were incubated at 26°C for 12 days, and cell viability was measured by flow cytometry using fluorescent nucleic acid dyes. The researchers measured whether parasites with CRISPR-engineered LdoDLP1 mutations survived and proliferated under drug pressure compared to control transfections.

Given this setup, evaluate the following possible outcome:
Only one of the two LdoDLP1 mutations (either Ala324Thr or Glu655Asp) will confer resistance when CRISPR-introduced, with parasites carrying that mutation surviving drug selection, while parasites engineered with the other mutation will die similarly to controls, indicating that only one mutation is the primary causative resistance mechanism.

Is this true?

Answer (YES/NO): NO